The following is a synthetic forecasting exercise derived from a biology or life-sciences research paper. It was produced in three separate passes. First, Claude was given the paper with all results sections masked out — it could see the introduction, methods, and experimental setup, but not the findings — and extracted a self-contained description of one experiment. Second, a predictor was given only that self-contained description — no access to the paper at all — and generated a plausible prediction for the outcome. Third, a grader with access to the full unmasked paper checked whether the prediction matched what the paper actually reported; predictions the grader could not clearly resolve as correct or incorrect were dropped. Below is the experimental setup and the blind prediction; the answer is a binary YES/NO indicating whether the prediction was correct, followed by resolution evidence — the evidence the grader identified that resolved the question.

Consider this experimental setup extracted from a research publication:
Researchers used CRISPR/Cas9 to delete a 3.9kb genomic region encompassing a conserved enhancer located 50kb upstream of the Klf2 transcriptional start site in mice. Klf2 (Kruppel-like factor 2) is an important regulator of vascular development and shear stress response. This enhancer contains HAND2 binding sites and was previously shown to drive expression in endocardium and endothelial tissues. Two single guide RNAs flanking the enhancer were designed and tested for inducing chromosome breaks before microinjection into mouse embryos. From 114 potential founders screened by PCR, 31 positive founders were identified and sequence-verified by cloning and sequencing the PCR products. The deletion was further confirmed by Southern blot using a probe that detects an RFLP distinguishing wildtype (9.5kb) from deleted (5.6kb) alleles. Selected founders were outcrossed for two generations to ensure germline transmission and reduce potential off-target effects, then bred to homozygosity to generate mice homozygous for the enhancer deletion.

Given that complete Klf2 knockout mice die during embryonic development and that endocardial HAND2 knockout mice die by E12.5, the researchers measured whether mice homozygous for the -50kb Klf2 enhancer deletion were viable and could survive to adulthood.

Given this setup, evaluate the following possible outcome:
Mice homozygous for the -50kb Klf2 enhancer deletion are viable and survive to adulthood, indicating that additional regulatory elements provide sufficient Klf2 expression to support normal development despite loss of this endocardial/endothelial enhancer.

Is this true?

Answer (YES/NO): YES